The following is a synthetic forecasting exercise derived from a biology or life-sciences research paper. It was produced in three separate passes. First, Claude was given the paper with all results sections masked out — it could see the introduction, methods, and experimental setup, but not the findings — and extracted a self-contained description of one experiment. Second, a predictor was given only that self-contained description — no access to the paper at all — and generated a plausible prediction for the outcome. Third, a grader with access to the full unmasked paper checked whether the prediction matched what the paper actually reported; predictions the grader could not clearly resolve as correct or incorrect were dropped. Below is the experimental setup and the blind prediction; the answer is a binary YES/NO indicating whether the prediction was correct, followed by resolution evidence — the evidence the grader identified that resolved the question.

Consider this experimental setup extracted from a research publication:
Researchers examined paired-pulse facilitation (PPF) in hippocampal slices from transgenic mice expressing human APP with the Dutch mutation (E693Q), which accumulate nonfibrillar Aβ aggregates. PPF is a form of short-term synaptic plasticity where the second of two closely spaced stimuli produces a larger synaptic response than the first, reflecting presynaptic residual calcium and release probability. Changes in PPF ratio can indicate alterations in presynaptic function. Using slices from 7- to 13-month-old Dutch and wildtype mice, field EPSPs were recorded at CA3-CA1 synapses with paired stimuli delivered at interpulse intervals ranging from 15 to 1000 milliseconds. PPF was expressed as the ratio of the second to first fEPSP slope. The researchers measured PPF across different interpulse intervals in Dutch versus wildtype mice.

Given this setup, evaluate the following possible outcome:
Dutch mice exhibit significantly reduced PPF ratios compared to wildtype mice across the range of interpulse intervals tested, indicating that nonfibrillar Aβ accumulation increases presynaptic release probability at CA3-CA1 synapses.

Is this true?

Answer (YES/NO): NO